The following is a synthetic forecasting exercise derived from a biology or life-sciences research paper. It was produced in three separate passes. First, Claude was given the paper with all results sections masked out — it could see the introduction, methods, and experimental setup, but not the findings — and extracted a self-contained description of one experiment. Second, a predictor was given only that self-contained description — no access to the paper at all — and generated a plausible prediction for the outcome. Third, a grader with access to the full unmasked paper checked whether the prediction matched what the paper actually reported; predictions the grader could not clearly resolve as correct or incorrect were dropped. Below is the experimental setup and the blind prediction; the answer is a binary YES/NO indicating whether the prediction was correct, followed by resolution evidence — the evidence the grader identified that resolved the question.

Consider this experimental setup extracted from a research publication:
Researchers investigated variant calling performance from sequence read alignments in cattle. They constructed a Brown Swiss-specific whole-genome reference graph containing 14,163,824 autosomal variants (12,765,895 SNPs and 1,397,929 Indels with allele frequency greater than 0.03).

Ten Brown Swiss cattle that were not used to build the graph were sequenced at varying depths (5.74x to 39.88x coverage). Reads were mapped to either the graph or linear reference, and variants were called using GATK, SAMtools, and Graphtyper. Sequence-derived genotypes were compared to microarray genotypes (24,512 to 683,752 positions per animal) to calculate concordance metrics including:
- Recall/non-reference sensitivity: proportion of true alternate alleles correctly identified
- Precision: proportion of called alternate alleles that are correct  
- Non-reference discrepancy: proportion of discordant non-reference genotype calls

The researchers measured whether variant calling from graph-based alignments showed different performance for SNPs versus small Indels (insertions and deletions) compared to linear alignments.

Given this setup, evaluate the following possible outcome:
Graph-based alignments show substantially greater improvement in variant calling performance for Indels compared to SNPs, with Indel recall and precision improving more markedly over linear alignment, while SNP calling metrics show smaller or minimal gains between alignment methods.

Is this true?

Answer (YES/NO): NO